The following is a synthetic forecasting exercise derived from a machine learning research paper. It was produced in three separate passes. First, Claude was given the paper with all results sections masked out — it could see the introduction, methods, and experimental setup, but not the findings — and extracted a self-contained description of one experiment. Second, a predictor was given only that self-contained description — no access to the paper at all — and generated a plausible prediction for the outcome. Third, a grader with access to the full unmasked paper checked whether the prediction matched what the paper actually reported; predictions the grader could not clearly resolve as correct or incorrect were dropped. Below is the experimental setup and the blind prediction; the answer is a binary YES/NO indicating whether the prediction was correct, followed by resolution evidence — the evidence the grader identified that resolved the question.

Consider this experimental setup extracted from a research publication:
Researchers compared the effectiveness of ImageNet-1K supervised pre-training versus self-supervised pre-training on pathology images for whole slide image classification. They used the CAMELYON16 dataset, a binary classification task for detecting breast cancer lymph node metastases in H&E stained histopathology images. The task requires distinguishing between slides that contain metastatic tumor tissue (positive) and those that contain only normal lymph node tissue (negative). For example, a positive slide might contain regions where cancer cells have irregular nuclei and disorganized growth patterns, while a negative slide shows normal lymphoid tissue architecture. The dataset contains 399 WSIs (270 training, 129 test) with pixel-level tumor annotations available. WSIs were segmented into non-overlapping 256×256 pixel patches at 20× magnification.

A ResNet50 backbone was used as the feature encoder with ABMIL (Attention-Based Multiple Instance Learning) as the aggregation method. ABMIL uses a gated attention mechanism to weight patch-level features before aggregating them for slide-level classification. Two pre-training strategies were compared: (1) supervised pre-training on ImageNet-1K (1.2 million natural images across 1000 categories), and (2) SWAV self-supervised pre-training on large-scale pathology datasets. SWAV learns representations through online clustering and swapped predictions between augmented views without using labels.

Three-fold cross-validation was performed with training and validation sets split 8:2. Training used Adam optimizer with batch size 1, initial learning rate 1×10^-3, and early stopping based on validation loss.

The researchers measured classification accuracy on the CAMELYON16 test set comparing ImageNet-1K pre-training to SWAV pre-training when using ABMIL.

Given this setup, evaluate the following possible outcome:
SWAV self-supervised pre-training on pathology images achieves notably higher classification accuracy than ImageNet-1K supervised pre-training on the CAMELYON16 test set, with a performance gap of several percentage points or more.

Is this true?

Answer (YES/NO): NO